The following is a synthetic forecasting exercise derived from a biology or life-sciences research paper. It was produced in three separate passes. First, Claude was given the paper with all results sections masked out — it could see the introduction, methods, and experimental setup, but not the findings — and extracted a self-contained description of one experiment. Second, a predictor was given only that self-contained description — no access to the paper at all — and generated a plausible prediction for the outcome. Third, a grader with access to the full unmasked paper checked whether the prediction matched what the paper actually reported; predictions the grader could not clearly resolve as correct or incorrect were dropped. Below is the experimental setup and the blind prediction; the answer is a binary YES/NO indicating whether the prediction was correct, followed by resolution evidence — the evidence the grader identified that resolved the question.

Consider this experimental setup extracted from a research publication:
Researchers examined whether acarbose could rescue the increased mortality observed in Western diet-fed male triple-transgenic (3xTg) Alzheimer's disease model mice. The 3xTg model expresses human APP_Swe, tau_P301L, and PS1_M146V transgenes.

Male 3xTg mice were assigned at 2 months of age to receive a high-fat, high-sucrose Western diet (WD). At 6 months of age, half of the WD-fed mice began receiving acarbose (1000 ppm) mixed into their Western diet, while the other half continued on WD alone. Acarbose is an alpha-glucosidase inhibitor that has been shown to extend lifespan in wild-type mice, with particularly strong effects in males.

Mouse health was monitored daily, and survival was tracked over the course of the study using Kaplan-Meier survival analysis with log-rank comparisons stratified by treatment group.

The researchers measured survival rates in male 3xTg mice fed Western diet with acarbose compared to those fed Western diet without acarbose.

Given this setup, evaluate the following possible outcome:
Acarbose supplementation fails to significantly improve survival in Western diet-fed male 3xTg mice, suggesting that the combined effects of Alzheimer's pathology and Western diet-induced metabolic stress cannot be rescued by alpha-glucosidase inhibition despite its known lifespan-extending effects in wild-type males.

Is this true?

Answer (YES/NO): YES